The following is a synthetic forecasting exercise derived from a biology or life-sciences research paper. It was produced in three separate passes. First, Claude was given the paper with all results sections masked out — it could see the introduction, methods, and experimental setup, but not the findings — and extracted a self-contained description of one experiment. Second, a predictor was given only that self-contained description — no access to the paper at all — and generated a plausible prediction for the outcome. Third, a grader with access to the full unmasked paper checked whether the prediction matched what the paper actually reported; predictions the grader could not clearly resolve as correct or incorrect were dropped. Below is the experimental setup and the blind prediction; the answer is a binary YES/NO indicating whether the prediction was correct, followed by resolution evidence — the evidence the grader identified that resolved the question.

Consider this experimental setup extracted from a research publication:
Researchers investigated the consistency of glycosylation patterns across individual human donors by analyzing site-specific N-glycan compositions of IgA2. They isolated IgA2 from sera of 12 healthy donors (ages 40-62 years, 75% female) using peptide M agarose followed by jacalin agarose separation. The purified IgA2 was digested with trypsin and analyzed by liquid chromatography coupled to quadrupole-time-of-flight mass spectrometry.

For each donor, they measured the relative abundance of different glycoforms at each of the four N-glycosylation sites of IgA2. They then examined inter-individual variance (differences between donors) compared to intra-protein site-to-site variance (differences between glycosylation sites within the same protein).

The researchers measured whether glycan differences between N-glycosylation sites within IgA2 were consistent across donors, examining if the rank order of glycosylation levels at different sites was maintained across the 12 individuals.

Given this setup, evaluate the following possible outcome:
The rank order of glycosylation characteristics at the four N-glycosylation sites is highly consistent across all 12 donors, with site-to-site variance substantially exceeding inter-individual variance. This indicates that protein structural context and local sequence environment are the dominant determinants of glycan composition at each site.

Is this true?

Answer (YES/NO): YES